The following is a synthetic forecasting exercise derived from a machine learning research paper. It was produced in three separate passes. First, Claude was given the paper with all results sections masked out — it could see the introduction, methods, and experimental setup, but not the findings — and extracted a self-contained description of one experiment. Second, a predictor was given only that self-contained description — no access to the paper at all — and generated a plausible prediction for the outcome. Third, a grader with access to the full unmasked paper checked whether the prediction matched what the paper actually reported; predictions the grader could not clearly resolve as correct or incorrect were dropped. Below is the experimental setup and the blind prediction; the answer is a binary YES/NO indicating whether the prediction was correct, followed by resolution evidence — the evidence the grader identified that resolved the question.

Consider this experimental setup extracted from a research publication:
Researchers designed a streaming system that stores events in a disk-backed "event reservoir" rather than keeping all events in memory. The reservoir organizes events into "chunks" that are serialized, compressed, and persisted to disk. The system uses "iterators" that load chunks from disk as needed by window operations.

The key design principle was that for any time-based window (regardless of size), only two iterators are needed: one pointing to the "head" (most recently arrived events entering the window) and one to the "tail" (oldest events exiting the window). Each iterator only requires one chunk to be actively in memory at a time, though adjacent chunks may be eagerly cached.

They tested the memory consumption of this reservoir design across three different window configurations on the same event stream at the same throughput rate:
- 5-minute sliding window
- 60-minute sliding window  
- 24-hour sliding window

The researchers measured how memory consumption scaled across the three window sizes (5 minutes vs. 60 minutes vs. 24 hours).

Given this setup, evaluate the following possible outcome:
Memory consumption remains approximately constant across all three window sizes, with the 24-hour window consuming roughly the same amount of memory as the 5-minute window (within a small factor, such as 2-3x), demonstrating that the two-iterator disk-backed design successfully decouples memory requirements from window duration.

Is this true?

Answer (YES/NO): YES